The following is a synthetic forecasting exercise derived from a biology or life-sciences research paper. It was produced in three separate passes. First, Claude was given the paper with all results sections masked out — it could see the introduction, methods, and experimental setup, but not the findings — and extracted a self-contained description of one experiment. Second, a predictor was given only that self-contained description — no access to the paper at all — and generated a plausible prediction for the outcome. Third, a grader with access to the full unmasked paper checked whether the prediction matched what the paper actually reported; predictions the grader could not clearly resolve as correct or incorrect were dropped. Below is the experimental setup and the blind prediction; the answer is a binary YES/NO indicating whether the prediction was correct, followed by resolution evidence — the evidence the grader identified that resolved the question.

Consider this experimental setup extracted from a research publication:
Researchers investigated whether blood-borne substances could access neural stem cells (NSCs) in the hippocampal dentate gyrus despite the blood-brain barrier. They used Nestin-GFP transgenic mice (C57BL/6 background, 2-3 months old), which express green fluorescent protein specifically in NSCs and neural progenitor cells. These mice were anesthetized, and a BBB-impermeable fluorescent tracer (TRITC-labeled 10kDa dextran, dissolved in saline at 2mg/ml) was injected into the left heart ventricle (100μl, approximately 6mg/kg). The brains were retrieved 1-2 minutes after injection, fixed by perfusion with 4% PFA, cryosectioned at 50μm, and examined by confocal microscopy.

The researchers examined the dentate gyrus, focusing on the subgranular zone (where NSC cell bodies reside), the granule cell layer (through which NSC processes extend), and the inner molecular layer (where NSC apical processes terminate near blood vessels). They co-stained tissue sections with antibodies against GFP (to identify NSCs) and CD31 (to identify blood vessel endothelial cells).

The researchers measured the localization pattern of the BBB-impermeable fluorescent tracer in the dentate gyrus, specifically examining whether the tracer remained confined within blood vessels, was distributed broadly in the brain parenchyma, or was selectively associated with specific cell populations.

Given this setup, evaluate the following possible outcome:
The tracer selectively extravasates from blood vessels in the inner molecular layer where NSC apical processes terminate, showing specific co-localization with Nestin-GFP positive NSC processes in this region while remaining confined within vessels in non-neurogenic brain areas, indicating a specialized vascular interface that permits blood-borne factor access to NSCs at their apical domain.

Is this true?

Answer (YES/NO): NO